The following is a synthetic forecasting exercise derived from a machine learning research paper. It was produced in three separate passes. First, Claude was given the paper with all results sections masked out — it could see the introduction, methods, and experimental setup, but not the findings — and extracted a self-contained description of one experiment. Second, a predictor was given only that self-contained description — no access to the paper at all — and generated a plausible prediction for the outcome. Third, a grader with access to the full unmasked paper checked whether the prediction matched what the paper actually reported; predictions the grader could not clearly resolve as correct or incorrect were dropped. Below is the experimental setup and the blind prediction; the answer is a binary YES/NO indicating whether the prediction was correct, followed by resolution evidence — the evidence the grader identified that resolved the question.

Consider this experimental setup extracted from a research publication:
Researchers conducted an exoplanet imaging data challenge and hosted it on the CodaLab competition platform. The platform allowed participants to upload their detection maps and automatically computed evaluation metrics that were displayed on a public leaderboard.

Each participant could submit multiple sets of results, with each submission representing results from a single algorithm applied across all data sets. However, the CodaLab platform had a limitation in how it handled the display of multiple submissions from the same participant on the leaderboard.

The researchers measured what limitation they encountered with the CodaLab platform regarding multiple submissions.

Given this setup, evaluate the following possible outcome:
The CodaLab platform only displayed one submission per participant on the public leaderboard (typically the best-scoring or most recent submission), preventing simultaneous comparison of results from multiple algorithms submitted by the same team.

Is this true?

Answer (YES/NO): NO